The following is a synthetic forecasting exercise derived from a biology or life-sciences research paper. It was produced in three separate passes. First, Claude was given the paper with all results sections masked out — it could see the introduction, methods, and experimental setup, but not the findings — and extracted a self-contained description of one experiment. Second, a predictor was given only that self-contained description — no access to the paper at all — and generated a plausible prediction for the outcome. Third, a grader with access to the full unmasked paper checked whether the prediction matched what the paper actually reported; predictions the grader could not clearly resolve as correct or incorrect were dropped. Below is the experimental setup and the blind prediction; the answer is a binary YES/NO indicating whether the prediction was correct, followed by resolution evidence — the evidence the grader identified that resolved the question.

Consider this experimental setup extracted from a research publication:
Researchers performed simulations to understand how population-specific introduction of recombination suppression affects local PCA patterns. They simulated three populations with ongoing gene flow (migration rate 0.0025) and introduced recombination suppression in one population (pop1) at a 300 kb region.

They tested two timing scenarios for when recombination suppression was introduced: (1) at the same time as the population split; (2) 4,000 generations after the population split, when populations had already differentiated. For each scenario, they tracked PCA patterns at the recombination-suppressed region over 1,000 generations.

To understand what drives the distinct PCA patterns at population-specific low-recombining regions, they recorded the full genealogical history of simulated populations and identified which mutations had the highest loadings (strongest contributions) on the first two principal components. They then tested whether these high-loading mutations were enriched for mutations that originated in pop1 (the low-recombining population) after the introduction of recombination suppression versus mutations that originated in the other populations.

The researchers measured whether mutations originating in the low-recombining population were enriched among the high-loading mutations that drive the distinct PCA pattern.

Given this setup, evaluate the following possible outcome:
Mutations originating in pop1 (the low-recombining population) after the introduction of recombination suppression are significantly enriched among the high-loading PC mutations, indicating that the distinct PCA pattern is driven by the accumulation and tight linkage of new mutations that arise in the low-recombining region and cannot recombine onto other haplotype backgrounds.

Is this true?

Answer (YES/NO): YES